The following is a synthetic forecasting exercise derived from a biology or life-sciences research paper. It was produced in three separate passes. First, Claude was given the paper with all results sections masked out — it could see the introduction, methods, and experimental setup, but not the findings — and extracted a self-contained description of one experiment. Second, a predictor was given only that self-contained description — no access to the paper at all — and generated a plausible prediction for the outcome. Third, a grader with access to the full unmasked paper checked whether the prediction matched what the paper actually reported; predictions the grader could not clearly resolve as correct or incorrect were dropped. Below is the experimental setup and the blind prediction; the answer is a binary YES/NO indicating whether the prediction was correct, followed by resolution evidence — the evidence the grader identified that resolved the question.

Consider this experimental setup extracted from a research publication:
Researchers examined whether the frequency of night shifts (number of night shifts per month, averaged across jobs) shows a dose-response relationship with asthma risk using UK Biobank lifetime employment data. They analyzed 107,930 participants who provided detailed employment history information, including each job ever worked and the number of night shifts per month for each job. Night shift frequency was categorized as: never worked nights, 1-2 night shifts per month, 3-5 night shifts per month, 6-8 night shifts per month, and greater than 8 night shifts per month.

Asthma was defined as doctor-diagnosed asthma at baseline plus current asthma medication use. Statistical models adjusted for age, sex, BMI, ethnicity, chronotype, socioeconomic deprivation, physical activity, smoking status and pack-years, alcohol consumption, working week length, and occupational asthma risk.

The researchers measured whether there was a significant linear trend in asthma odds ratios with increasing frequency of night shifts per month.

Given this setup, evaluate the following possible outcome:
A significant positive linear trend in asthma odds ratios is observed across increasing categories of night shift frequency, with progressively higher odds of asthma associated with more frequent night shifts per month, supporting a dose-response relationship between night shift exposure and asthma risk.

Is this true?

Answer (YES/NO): NO